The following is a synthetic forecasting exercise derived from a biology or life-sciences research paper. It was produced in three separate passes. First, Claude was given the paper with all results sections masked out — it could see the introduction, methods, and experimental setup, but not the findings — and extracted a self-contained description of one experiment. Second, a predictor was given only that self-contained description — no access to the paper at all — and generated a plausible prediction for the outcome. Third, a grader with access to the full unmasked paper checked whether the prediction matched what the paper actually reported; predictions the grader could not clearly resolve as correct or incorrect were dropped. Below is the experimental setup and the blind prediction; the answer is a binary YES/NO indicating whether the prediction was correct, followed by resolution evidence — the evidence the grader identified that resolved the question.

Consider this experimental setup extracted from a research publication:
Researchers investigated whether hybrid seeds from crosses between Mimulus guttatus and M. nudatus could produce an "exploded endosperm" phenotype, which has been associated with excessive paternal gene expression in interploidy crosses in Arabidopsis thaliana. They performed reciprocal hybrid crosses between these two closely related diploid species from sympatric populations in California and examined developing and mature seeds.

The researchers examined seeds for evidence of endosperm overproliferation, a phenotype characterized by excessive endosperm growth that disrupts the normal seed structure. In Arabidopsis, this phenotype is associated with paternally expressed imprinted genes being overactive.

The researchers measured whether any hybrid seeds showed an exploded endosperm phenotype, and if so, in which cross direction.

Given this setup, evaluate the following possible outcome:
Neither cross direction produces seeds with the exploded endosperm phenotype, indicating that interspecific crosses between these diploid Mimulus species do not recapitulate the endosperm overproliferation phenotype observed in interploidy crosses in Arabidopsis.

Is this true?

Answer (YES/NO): NO